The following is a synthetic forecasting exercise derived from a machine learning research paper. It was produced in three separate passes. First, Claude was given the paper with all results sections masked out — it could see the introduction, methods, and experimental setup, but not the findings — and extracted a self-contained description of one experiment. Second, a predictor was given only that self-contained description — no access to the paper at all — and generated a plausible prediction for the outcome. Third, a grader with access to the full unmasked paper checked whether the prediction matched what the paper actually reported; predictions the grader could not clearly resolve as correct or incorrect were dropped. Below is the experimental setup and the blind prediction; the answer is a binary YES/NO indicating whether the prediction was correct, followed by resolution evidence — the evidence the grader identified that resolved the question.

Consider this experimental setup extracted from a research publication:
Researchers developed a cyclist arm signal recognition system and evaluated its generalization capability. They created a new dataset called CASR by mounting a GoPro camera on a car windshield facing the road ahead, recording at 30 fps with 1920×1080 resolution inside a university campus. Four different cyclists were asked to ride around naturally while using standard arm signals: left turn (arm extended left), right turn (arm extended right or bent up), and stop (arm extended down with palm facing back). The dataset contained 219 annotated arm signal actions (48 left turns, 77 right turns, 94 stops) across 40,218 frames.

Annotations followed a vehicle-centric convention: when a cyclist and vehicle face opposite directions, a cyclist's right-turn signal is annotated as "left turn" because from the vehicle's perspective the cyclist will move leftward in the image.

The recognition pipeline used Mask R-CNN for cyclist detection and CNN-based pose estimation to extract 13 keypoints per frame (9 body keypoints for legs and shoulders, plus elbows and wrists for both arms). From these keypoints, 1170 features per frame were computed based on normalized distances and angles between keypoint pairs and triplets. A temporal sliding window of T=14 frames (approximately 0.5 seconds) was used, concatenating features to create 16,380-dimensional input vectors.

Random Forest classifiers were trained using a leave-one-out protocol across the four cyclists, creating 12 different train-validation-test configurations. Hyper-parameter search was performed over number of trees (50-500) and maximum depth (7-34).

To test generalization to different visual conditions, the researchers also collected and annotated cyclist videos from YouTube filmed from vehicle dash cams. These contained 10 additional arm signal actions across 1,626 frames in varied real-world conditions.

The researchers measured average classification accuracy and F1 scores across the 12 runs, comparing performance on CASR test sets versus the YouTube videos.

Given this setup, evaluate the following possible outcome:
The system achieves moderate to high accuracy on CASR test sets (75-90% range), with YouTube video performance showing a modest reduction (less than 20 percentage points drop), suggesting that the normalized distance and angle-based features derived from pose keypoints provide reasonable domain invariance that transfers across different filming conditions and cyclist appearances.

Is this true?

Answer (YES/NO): NO